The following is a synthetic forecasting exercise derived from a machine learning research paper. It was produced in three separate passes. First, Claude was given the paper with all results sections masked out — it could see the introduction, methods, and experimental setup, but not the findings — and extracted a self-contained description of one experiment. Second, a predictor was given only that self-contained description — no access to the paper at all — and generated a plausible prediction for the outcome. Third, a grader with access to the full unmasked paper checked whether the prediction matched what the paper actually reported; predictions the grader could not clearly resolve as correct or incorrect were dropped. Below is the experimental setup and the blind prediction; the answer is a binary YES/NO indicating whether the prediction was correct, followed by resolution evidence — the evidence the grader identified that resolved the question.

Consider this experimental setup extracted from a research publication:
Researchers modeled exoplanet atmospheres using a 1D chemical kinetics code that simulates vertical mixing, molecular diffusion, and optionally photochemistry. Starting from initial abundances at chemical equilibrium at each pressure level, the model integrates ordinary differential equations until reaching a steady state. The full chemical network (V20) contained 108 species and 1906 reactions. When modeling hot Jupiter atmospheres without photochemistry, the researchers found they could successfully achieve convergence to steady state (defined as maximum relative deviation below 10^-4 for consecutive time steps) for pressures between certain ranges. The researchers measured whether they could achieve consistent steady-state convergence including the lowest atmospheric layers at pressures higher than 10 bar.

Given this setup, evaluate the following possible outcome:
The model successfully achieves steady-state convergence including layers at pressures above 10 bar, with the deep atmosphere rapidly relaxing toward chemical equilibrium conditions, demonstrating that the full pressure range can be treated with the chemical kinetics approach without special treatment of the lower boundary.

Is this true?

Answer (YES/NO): NO